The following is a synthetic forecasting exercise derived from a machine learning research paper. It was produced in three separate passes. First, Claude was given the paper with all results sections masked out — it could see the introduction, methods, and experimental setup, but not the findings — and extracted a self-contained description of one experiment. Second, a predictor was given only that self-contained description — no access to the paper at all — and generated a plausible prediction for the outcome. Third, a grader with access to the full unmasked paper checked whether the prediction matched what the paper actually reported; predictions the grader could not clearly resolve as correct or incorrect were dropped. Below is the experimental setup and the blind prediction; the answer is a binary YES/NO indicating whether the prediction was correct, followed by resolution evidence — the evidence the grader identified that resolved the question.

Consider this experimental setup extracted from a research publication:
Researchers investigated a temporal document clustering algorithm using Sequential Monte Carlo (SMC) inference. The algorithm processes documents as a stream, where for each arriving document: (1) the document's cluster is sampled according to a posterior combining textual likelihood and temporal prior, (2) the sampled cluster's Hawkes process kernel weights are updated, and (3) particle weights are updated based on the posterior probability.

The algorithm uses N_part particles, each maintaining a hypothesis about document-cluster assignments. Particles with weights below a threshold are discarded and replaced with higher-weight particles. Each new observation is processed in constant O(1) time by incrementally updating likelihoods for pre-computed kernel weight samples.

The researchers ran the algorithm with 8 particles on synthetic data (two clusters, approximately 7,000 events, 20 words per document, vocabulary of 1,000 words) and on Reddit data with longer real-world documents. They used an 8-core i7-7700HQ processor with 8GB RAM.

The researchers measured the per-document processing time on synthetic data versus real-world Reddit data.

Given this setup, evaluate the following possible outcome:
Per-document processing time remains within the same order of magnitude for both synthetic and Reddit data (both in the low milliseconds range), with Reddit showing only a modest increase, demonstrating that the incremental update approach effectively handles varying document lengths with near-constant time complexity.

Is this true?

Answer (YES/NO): NO